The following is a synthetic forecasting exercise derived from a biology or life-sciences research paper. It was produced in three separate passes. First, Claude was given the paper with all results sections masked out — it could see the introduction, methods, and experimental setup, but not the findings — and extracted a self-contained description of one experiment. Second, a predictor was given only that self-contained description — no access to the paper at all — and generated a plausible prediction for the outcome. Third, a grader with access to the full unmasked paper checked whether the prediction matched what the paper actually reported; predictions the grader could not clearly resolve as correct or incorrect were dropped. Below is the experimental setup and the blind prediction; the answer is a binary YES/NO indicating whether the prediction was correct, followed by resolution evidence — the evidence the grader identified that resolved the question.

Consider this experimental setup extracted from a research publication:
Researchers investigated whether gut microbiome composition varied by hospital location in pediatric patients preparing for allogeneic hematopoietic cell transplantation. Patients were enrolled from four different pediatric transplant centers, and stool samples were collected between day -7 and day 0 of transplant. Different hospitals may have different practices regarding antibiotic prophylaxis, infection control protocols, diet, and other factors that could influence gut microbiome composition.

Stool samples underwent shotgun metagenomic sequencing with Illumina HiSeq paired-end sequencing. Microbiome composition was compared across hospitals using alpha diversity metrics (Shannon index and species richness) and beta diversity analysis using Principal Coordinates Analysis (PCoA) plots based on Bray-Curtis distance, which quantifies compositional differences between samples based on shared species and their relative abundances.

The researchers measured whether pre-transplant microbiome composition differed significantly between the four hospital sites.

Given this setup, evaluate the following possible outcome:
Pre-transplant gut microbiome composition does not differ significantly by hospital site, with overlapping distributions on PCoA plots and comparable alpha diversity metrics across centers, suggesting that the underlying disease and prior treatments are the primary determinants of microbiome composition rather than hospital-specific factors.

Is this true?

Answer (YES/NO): YES